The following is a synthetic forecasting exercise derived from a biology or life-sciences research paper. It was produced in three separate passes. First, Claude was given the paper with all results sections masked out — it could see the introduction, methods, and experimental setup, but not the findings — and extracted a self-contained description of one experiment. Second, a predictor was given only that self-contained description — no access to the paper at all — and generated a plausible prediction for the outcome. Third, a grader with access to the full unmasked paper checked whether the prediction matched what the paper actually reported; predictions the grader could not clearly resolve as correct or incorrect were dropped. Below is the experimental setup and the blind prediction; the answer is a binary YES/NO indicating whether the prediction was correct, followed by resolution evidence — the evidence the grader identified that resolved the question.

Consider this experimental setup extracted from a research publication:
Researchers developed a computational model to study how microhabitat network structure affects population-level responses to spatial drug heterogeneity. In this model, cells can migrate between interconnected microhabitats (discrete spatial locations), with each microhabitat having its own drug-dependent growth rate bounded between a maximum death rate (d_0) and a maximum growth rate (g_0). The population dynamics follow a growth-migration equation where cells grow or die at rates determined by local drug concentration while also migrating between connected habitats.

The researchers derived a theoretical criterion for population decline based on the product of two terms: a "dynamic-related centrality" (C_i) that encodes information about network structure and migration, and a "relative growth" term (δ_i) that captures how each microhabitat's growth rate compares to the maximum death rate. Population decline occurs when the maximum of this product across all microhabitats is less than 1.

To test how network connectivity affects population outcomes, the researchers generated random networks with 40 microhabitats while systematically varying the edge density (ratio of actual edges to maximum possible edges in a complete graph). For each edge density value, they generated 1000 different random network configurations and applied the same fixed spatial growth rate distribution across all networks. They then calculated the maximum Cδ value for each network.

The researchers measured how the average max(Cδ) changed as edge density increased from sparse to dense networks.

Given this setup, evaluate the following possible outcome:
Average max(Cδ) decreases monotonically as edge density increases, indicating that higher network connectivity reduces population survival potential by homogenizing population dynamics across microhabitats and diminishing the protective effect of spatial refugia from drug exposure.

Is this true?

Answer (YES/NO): YES